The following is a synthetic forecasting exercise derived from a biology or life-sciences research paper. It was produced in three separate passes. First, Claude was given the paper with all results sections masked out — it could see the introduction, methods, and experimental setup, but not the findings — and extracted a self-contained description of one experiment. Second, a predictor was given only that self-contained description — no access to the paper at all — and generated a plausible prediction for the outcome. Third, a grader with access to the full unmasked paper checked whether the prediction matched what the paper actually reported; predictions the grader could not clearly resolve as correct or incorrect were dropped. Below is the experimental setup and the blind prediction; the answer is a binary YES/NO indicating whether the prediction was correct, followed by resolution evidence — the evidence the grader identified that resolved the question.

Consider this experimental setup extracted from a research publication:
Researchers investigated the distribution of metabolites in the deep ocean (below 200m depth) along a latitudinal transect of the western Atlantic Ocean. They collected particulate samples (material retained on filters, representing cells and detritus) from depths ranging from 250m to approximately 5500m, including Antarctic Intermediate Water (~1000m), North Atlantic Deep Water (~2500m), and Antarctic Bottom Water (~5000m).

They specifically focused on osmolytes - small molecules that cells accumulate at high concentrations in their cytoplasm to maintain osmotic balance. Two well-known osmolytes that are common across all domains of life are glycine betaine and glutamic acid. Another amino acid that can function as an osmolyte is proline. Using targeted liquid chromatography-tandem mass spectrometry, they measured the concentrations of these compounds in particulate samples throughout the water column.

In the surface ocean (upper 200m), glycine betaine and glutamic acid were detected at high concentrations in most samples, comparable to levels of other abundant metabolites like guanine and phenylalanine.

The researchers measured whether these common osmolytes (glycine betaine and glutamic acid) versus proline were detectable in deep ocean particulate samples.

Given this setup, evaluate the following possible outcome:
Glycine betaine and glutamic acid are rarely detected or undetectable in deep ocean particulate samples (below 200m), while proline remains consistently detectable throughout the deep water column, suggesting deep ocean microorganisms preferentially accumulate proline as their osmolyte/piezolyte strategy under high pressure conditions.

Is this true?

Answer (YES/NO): YES